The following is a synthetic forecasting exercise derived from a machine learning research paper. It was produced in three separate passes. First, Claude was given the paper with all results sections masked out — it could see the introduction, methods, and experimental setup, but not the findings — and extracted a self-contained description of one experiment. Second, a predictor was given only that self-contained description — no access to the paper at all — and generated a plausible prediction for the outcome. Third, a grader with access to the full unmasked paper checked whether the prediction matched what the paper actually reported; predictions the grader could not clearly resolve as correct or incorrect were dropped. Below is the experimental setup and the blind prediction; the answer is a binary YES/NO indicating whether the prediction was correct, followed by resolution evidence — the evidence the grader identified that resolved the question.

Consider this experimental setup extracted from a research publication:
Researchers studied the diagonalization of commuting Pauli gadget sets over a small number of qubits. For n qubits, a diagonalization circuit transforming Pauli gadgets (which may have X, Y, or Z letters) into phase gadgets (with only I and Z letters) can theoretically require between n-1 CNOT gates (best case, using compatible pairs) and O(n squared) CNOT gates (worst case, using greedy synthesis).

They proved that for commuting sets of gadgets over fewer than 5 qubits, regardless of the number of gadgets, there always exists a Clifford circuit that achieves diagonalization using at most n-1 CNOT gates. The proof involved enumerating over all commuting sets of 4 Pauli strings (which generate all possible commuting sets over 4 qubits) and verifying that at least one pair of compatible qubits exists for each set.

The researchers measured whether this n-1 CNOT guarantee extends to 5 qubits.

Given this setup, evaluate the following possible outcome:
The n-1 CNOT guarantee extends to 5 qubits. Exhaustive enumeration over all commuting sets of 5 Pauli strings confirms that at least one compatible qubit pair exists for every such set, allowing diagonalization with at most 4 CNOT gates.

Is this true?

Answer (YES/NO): NO